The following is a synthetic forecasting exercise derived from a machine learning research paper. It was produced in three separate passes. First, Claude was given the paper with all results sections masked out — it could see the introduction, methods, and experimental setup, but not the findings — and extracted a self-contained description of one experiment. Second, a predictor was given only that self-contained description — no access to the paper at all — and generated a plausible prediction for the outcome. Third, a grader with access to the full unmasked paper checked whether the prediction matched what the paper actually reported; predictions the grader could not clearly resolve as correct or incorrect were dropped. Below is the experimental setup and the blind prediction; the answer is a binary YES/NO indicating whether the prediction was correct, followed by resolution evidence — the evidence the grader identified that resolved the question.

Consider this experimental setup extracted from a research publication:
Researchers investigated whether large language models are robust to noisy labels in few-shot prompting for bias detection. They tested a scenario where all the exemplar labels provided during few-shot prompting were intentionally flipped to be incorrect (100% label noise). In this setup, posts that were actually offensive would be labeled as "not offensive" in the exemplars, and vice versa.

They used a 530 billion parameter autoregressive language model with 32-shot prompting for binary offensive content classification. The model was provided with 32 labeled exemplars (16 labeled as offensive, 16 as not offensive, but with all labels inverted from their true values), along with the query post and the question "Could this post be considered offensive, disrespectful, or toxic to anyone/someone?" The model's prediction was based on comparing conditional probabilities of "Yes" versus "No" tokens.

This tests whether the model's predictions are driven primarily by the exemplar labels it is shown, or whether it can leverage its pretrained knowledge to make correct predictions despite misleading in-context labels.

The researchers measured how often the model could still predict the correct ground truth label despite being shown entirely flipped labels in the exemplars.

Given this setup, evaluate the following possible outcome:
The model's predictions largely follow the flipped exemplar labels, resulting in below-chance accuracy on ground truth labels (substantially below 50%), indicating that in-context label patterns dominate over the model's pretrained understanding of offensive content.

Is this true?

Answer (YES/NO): YES